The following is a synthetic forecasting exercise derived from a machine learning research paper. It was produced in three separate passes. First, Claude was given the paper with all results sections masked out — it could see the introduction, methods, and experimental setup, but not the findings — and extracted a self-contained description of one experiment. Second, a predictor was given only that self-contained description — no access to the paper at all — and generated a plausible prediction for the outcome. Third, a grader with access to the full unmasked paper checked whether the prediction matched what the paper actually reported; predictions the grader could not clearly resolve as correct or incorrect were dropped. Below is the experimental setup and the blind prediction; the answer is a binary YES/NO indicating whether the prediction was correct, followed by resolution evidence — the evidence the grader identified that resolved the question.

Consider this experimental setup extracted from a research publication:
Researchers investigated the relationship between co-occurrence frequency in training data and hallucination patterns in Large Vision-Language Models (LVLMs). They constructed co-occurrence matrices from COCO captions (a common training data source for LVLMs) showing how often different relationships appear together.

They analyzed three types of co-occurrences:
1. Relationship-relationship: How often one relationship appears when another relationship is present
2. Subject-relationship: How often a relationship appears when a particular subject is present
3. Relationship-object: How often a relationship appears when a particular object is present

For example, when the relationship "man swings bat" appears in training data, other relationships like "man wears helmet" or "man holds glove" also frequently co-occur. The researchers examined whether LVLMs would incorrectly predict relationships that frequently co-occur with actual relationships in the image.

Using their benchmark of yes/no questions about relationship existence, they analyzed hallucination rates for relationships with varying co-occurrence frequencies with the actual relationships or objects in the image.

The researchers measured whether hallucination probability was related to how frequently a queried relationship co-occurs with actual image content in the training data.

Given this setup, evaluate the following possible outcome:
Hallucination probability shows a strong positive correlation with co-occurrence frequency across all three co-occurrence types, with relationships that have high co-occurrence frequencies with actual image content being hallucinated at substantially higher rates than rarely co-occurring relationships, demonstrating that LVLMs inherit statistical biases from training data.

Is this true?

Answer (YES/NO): YES